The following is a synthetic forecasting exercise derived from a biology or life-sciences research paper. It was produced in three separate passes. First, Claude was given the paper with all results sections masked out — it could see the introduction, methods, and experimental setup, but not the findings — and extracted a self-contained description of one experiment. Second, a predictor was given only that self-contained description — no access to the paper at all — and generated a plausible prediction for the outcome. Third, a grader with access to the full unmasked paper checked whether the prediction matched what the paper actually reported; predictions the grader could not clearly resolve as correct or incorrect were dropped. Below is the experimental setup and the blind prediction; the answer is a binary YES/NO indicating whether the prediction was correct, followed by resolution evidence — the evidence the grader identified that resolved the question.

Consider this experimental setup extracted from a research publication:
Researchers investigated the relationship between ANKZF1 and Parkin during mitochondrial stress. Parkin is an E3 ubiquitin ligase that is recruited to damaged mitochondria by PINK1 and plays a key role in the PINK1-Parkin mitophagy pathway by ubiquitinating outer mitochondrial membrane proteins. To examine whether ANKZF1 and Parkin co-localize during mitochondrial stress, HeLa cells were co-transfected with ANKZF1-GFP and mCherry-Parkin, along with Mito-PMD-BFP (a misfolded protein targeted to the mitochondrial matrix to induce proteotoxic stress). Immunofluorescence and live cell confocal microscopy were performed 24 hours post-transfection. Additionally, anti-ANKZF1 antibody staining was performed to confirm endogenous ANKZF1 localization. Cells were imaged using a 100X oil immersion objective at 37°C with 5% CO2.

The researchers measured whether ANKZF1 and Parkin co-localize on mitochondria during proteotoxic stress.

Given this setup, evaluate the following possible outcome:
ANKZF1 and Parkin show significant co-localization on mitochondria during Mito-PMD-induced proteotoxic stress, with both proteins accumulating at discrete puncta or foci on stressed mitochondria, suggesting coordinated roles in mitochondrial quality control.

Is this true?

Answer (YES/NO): YES